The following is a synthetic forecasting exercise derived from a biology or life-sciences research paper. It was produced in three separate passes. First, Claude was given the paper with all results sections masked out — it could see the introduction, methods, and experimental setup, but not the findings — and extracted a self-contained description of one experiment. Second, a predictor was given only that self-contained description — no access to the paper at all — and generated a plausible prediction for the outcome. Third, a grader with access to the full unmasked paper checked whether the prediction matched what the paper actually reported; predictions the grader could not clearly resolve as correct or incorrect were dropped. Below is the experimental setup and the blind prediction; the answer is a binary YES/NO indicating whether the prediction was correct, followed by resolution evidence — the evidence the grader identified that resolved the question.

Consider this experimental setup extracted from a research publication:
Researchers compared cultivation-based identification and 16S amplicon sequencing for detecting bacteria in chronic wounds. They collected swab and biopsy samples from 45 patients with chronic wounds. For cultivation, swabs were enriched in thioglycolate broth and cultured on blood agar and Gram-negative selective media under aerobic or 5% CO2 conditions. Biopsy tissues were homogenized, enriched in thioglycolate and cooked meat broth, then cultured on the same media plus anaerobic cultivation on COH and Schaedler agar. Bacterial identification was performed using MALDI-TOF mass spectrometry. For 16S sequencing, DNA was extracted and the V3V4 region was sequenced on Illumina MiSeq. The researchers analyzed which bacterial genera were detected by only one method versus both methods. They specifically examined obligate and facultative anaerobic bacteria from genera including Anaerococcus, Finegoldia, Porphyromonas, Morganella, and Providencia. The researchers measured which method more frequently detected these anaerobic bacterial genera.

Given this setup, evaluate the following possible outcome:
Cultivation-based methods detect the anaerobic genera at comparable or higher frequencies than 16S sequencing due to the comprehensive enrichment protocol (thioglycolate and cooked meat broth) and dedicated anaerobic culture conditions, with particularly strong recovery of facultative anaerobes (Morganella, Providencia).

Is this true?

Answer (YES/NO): NO